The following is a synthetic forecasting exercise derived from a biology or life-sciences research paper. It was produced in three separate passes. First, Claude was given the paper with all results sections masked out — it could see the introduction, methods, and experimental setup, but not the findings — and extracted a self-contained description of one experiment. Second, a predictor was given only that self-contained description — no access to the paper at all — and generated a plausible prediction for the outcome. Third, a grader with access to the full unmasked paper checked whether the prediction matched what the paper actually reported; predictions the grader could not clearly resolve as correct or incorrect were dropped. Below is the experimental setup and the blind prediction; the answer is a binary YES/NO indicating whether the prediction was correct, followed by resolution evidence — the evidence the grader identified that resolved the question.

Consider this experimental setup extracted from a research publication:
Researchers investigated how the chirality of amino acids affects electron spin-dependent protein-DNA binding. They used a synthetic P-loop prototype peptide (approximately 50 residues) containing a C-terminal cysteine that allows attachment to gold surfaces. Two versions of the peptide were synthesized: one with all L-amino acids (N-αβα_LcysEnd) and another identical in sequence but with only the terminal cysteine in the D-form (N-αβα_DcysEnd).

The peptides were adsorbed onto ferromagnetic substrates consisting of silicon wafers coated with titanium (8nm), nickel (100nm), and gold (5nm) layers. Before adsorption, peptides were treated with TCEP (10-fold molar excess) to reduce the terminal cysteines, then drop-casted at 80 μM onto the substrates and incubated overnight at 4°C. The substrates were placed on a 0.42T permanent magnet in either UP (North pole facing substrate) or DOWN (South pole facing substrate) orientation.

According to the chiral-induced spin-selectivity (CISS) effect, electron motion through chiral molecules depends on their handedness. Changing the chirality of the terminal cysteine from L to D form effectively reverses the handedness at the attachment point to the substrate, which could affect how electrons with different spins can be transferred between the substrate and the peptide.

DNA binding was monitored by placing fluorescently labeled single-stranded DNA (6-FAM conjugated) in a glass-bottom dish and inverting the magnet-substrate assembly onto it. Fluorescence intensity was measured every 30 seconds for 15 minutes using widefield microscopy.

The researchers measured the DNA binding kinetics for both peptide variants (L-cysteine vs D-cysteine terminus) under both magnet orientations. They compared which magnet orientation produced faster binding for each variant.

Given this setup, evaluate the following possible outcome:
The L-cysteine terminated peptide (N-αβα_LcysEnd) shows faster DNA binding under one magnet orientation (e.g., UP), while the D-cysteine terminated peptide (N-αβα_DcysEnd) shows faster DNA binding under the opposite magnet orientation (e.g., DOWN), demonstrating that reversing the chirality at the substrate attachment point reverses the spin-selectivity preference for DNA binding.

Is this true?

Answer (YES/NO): YES